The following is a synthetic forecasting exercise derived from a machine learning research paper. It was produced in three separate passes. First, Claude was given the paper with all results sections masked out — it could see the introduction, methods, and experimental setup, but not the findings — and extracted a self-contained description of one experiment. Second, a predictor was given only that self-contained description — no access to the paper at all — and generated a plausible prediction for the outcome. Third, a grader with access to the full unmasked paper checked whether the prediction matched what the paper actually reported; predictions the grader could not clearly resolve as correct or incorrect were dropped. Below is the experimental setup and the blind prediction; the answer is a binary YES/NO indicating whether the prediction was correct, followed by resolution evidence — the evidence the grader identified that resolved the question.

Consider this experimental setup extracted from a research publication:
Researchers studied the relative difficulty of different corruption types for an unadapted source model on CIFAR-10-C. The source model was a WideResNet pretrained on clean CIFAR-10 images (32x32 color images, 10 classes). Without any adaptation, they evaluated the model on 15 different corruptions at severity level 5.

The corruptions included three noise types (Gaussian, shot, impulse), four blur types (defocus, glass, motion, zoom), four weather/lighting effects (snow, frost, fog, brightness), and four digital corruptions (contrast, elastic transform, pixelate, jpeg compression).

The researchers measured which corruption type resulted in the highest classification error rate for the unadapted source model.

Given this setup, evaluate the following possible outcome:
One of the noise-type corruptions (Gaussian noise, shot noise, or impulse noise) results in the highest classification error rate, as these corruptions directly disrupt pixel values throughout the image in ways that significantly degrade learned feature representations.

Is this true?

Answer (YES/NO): YES